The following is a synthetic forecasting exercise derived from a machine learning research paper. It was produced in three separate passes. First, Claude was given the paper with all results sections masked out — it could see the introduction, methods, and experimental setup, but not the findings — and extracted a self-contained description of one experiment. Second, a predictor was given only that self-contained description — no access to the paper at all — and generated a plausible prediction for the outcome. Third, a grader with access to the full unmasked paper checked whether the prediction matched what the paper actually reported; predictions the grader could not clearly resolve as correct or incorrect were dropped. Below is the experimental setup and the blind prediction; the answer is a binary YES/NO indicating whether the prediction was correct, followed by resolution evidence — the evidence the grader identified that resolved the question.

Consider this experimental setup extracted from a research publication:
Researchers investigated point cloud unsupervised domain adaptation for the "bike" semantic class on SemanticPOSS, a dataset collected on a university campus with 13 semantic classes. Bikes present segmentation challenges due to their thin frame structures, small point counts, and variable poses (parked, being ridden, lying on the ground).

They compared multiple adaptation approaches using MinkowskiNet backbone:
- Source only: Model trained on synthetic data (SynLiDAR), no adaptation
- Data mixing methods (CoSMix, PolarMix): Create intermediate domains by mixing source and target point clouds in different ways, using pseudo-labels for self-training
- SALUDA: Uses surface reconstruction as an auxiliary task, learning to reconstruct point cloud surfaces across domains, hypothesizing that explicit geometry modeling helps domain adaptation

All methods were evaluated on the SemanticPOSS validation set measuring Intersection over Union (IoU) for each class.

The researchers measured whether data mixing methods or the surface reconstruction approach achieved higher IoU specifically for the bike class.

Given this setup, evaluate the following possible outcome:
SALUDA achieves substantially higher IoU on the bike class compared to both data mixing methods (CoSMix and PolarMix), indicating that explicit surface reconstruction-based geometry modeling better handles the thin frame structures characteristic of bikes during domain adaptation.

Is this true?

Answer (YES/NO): NO